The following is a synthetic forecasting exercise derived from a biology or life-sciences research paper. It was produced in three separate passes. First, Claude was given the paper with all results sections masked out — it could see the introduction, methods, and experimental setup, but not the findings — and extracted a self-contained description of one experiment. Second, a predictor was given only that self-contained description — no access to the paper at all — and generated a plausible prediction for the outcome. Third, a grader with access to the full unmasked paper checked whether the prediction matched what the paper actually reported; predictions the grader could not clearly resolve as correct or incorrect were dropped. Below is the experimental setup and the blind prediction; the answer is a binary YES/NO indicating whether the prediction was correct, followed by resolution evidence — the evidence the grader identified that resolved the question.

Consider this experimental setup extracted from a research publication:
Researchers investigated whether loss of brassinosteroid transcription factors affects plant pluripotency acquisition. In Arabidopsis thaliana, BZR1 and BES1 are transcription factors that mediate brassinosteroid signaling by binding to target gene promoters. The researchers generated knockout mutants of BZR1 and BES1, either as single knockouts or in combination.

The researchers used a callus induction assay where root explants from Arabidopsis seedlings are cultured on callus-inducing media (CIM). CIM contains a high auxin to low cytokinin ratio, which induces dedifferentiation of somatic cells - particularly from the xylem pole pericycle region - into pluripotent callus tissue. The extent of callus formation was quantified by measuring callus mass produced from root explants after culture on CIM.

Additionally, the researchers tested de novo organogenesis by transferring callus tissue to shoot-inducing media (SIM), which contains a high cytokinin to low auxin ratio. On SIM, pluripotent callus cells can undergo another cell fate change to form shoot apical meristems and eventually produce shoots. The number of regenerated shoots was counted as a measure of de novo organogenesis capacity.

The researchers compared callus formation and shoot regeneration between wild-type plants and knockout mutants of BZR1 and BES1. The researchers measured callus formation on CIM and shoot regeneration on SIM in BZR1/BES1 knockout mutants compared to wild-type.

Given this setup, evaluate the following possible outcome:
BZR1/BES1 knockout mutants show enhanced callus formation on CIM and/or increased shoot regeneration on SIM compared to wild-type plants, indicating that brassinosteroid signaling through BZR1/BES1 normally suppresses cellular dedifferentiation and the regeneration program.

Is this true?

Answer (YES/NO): NO